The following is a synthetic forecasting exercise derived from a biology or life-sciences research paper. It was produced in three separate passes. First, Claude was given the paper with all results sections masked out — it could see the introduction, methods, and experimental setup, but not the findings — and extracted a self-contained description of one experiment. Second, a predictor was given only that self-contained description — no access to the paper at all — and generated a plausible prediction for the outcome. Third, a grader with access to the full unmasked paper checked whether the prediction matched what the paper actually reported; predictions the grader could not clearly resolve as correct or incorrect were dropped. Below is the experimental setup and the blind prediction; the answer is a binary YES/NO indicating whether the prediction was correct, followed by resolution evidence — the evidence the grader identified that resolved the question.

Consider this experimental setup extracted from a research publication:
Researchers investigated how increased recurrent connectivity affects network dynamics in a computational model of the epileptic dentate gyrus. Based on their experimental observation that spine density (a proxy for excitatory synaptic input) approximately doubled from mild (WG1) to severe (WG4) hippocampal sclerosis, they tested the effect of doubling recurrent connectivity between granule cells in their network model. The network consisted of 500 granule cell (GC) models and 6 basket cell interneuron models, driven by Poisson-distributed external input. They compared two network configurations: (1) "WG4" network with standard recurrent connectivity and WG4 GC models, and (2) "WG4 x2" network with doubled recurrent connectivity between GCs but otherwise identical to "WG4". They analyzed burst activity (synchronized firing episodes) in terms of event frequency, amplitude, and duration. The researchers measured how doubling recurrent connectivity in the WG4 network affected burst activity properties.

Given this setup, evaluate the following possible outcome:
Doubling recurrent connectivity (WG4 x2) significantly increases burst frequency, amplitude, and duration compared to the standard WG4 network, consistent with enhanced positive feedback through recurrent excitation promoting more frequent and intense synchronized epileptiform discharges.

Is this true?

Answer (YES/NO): NO